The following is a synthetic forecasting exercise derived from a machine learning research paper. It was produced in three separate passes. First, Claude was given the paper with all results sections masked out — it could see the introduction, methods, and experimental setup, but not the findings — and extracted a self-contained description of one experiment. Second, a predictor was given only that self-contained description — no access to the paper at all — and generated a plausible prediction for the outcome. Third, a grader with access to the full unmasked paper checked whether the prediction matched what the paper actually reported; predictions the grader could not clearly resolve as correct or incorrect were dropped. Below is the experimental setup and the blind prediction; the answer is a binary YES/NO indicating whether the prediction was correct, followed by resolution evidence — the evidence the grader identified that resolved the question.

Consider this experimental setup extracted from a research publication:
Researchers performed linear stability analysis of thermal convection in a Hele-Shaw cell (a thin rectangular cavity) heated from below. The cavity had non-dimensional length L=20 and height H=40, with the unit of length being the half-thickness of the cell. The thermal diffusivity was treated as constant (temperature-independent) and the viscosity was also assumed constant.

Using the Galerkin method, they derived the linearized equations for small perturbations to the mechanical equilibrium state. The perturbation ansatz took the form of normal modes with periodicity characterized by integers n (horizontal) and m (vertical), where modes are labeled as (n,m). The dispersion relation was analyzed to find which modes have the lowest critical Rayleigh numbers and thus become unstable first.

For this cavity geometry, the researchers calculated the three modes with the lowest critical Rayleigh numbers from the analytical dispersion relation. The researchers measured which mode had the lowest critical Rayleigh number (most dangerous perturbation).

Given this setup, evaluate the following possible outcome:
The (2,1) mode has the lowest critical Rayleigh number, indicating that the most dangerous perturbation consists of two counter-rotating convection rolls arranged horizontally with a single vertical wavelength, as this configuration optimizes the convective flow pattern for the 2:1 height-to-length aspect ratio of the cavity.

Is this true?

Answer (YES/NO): YES